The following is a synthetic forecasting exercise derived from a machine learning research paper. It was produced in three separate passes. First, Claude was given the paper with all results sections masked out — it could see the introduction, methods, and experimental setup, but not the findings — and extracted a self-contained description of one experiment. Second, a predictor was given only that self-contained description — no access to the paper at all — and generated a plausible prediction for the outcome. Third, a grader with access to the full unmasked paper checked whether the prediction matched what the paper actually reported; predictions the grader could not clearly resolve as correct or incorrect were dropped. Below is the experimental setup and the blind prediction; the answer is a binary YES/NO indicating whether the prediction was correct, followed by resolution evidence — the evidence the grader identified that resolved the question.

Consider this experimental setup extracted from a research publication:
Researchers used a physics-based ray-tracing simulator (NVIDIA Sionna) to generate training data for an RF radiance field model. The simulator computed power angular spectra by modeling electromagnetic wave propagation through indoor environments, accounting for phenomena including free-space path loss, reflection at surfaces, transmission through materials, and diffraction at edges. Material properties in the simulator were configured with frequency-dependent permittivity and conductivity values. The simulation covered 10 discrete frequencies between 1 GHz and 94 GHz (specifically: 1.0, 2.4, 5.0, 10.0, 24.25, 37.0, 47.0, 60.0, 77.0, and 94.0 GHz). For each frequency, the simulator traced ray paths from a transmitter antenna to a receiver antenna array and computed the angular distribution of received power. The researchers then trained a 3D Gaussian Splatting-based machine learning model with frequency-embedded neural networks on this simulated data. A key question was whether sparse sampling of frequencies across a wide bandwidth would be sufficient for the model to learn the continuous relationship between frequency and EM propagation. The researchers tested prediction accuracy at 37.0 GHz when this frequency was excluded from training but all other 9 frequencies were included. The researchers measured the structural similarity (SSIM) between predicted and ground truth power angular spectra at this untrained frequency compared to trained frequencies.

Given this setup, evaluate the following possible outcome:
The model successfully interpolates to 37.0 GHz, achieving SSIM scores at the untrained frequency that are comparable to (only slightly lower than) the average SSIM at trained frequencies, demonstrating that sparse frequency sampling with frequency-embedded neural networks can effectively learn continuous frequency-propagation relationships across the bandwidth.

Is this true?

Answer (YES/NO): YES